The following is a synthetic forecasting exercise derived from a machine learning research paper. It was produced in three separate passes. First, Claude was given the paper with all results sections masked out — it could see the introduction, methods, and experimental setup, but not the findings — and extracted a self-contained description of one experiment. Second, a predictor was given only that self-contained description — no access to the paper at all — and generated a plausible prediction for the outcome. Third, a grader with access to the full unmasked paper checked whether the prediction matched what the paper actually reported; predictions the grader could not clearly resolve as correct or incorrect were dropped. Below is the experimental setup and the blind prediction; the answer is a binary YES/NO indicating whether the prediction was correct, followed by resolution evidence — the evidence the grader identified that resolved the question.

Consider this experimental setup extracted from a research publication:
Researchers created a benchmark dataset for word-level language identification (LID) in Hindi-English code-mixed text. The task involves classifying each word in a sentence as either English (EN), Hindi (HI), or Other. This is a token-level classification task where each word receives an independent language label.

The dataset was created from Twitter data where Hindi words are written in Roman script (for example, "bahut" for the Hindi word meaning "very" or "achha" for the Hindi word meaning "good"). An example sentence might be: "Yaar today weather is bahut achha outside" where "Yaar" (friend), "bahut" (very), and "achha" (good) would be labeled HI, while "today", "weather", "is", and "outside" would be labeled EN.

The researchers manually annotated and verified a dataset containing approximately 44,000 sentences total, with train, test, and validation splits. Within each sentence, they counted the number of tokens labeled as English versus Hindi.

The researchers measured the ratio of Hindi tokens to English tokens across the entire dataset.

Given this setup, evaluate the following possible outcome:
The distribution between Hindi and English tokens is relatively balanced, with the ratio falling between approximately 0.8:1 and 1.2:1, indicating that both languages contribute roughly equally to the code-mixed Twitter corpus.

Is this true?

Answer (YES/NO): NO